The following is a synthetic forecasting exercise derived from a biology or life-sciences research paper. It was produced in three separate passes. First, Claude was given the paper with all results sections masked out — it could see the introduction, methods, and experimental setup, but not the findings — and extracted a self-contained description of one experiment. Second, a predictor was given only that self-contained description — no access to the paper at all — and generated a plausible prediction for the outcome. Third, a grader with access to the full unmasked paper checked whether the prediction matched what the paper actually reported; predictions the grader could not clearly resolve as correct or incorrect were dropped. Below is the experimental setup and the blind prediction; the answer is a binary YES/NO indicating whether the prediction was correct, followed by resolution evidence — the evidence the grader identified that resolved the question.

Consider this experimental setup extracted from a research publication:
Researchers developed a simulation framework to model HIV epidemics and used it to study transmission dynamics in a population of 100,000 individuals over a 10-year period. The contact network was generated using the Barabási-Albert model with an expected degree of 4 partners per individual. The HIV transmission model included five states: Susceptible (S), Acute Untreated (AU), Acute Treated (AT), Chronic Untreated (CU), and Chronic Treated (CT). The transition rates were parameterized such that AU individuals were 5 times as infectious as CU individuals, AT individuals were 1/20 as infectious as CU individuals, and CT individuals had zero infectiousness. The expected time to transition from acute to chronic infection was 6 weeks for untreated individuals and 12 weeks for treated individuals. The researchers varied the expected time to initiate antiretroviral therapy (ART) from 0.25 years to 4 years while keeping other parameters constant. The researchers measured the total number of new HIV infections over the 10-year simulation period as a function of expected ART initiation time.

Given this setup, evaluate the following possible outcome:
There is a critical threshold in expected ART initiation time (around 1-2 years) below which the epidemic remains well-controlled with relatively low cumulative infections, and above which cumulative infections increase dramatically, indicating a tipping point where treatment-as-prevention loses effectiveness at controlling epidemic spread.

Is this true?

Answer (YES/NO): NO